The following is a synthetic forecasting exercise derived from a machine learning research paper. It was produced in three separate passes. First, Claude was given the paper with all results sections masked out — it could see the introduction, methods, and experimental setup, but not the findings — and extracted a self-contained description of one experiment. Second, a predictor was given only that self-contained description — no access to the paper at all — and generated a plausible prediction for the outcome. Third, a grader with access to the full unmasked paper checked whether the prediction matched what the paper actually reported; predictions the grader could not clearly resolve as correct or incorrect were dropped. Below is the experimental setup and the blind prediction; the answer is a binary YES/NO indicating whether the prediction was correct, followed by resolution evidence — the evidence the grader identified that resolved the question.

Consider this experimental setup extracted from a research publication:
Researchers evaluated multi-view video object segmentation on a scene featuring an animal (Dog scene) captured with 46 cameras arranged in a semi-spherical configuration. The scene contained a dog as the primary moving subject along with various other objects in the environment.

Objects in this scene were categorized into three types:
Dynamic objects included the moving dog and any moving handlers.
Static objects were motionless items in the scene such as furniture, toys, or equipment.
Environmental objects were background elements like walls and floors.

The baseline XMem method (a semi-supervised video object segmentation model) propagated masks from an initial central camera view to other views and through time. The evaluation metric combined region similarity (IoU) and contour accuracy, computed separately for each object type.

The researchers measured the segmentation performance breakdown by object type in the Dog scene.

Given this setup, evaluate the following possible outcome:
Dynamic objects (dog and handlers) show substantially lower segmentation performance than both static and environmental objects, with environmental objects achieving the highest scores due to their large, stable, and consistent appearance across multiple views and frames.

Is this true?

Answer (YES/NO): NO